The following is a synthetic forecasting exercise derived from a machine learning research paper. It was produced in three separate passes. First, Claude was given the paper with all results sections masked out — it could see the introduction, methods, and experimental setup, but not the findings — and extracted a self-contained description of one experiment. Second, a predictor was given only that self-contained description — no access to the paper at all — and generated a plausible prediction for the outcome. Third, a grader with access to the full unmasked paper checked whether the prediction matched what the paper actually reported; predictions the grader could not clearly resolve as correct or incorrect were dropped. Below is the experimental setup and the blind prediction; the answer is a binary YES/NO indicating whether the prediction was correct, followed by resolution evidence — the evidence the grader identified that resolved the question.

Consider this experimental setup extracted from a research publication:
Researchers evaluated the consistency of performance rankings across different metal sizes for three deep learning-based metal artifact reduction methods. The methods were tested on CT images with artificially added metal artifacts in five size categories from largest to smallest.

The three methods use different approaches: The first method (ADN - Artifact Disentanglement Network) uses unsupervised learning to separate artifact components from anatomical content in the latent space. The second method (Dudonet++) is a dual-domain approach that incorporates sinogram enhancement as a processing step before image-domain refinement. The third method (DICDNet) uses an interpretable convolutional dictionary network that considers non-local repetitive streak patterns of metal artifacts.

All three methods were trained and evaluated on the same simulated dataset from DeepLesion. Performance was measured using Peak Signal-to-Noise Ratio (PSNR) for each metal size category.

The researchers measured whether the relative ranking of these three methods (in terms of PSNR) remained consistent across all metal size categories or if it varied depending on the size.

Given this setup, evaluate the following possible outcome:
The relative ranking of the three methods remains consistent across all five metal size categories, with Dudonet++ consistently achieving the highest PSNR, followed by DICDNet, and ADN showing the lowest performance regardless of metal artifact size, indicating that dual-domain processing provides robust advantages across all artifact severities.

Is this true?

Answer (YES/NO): NO